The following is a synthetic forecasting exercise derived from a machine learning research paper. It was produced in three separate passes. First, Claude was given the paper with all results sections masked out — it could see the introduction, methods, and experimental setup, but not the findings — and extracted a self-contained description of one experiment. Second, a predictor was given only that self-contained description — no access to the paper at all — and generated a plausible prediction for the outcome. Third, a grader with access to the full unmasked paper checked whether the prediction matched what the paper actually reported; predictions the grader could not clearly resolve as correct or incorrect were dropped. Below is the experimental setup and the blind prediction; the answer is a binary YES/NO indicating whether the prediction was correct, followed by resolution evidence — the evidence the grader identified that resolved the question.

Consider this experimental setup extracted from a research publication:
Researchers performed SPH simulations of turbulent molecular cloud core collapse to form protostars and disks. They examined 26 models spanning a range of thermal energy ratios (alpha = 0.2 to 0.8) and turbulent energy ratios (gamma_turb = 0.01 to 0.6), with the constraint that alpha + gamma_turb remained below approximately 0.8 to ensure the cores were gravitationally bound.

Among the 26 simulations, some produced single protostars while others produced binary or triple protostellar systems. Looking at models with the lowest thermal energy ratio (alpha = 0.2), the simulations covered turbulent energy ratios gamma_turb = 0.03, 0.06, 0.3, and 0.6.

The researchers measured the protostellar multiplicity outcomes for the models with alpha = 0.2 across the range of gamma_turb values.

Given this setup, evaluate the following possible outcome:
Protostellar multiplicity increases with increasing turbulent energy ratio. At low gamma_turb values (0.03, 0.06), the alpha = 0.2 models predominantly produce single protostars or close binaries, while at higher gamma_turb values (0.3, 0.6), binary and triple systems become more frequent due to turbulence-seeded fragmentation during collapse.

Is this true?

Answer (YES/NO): NO